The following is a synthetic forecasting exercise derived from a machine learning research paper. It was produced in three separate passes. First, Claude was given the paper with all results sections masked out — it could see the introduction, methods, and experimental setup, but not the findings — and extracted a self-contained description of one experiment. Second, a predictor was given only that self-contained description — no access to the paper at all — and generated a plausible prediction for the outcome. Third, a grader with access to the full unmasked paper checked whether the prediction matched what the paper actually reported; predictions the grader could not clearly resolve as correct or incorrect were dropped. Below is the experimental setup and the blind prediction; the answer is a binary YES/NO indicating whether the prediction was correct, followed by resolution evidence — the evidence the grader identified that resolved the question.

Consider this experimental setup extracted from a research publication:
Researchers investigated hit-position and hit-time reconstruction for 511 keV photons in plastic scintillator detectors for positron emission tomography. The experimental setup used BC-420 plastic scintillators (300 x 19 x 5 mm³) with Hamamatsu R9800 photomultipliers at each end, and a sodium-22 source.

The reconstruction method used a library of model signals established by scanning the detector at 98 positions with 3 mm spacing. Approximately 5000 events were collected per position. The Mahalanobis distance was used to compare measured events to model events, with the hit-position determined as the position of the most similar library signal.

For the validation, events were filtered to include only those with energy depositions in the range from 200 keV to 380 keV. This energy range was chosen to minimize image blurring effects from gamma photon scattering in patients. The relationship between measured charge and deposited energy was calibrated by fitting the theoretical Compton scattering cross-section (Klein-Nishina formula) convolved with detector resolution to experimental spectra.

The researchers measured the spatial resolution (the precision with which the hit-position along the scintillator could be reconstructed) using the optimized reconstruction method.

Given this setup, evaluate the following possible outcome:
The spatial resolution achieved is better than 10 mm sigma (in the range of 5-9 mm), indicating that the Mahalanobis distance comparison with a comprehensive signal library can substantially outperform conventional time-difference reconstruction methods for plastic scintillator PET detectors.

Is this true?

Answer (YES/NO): NO